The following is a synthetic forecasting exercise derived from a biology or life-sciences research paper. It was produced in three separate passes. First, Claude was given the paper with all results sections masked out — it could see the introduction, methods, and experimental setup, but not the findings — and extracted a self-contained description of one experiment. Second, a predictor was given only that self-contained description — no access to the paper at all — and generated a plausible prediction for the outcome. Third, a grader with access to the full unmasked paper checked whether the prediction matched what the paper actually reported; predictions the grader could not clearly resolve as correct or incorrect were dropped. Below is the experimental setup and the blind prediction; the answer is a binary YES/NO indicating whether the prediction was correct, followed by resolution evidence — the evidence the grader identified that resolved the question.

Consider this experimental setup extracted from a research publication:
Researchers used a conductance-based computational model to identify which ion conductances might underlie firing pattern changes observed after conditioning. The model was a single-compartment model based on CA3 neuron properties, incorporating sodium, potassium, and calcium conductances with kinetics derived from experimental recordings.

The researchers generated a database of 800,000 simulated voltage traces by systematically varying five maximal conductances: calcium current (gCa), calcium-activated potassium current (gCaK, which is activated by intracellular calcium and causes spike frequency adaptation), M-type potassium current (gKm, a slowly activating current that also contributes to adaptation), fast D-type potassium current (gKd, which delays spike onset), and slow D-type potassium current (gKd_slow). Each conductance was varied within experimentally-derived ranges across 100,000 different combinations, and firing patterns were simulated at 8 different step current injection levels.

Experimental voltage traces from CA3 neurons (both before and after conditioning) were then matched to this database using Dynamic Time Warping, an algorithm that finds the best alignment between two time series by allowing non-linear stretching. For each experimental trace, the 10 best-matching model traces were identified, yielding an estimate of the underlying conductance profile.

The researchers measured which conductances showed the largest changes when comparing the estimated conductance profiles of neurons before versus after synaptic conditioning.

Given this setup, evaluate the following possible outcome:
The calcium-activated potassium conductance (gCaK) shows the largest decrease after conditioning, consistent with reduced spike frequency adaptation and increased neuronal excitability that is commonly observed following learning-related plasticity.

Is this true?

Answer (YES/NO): NO